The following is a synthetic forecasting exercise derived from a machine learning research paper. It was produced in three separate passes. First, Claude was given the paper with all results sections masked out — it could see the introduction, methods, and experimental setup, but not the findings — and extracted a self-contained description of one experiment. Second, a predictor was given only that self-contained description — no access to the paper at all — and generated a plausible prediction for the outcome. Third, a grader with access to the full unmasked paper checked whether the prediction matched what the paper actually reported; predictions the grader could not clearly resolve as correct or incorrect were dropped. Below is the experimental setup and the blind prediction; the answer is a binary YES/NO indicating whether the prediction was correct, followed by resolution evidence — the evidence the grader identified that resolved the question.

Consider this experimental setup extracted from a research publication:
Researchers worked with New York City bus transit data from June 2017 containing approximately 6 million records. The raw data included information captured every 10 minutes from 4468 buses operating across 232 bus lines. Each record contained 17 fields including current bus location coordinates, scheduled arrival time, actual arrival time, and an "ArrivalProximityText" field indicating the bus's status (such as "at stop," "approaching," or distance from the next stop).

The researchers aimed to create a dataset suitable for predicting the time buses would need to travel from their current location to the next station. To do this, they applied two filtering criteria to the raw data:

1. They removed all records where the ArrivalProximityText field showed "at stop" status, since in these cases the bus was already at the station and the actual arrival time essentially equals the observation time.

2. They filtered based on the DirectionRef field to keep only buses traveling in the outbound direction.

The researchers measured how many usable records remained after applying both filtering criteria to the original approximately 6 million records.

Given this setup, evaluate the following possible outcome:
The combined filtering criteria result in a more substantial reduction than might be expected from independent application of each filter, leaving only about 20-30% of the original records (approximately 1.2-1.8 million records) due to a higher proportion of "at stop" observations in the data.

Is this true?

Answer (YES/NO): NO